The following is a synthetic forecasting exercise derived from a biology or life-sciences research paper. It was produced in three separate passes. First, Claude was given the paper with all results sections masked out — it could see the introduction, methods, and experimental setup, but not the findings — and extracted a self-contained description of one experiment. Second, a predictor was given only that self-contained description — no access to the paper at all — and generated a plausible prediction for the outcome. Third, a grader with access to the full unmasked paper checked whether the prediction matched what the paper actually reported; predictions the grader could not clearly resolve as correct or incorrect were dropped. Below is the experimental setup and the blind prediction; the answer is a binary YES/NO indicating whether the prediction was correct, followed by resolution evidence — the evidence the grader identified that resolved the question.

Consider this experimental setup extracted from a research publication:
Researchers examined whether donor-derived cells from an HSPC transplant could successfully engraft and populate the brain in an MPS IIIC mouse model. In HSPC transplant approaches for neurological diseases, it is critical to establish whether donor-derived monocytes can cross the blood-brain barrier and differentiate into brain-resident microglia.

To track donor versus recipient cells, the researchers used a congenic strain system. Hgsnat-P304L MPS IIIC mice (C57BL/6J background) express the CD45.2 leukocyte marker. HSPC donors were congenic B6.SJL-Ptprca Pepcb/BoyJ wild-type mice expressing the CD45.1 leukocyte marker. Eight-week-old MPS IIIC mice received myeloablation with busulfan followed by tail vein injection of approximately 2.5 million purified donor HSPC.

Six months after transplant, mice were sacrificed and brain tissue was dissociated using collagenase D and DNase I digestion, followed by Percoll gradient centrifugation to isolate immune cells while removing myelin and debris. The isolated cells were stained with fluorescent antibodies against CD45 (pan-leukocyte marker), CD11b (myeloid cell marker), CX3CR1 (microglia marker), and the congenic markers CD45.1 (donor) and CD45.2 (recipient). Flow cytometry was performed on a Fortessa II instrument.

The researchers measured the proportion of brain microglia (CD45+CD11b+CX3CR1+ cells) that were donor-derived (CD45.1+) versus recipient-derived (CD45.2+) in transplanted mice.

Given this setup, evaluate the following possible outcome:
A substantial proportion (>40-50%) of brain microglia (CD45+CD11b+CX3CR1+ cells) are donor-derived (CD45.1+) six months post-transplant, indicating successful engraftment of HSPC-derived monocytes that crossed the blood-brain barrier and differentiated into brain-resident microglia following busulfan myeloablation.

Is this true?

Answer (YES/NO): YES